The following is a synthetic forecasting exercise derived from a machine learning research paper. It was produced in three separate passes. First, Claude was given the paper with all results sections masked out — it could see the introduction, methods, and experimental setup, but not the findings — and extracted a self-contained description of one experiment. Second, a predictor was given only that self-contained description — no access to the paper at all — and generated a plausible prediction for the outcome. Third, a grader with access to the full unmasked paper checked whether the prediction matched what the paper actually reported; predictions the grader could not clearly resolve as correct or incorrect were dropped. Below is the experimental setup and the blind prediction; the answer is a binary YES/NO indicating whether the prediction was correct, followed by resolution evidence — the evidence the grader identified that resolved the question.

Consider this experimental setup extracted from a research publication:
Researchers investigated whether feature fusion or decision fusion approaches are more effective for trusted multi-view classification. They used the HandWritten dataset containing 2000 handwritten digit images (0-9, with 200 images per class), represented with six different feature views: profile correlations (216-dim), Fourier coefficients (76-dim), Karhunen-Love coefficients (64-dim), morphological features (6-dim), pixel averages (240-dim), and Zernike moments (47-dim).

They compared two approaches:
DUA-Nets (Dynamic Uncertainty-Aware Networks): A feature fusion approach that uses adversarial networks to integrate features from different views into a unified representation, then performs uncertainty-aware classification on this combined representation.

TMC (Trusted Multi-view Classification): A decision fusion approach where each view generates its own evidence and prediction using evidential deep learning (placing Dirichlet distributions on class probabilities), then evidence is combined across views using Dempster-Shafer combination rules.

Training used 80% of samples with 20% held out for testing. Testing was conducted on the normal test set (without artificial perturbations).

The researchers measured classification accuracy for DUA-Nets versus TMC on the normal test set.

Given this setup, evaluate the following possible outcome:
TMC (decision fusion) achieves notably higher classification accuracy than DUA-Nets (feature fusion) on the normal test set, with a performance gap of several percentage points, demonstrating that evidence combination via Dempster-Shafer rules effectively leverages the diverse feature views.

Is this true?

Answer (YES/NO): NO